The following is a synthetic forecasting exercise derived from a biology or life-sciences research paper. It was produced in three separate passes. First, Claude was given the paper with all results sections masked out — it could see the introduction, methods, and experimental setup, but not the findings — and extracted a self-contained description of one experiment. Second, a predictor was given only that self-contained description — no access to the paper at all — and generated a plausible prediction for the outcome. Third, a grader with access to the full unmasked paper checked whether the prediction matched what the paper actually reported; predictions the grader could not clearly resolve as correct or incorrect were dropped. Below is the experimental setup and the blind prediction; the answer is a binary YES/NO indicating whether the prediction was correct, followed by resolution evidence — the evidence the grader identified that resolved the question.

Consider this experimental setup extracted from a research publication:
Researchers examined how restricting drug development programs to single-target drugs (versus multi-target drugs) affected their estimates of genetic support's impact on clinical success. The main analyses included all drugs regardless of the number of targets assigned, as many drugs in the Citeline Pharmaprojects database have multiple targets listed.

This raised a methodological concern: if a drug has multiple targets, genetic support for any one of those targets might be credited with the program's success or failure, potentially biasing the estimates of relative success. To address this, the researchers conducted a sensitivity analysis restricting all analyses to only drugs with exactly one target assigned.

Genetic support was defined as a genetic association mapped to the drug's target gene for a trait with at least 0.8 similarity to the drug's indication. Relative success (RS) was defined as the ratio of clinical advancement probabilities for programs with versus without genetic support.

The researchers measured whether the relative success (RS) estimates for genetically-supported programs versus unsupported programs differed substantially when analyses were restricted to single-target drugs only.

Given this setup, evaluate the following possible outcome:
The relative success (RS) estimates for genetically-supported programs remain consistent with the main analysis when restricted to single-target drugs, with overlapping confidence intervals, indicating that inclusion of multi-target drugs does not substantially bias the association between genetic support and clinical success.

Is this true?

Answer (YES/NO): YES